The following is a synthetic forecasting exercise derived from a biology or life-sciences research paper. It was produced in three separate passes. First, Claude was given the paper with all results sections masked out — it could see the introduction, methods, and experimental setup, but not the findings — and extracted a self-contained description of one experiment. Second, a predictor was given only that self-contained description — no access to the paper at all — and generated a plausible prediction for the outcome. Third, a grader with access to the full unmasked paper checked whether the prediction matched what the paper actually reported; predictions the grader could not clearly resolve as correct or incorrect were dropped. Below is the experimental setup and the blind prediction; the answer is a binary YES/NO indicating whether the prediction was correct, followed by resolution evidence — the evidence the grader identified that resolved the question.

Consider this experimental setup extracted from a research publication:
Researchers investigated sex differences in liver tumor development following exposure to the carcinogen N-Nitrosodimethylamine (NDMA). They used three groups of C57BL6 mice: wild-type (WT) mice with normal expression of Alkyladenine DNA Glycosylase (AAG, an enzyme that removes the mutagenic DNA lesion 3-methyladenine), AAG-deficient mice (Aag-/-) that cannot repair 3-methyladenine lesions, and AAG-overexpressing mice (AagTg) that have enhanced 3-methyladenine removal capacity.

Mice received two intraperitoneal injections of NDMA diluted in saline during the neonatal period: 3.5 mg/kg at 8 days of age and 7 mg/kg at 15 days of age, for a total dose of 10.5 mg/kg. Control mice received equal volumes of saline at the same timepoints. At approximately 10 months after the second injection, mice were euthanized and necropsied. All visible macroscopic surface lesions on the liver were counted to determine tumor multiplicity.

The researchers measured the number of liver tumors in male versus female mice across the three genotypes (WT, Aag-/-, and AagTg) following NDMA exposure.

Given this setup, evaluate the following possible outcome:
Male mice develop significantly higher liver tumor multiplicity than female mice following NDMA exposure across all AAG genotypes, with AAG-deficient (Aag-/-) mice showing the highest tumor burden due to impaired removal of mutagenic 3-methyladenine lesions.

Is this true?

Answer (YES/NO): YES